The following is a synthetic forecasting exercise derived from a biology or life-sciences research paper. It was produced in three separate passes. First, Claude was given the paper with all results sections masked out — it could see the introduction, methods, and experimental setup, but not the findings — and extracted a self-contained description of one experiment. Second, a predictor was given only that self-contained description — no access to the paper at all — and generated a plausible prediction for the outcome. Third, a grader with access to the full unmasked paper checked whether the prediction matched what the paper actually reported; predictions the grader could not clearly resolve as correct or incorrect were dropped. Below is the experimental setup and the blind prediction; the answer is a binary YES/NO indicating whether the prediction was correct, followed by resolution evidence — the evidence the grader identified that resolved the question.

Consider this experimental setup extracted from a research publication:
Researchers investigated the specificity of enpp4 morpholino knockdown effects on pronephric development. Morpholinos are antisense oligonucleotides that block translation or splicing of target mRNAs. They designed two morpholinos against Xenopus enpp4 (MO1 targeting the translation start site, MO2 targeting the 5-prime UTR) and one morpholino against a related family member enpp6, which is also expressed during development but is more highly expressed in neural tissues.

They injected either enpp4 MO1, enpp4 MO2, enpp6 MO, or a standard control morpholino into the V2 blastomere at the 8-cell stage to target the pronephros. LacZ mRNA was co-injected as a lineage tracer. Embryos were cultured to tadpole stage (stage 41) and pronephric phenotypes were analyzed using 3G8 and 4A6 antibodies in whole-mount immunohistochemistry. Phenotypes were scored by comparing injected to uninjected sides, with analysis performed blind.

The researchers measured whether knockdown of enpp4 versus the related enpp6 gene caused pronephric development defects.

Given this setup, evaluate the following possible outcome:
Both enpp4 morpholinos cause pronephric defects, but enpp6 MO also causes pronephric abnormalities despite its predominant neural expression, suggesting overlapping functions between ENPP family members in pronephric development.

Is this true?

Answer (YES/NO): NO